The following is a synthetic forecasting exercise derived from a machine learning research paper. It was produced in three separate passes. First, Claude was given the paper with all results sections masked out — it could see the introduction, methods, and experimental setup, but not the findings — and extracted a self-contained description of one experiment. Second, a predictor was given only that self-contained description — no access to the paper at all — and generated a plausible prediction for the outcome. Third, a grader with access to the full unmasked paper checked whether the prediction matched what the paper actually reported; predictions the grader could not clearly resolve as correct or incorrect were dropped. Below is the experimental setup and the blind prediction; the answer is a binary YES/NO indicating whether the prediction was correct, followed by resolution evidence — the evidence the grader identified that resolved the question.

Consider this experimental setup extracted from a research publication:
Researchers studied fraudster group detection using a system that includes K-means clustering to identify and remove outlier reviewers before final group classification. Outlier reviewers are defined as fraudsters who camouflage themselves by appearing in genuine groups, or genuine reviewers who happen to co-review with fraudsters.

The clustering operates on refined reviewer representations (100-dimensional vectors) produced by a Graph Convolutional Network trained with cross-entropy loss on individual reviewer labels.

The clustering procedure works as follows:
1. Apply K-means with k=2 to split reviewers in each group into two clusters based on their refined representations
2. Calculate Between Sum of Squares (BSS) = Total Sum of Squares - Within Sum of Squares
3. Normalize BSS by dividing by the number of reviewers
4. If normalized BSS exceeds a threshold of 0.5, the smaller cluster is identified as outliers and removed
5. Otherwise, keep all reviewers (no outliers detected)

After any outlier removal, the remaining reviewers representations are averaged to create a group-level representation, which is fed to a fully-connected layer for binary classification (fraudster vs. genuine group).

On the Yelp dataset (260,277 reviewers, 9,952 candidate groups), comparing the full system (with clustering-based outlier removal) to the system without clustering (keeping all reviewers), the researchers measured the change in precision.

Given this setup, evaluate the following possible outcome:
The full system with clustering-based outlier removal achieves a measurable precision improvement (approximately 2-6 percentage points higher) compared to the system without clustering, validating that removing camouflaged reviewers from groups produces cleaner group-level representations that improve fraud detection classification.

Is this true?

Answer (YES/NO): YES